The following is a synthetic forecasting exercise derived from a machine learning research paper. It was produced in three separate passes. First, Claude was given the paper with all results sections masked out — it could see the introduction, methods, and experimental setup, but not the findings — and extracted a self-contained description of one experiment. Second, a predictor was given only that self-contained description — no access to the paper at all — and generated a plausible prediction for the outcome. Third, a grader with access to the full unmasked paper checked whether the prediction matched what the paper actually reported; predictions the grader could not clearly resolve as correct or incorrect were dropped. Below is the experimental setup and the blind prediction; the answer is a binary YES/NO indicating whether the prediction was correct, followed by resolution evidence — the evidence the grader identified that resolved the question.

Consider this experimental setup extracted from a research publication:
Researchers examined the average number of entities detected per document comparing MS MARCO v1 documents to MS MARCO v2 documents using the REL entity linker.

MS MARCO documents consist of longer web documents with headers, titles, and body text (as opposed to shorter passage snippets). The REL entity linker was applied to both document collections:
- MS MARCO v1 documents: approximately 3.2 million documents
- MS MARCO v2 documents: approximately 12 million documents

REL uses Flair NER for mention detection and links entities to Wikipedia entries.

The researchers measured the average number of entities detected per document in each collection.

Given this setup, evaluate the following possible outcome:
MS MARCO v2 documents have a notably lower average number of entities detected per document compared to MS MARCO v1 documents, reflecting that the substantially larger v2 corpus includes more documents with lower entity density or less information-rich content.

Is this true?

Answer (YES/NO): NO